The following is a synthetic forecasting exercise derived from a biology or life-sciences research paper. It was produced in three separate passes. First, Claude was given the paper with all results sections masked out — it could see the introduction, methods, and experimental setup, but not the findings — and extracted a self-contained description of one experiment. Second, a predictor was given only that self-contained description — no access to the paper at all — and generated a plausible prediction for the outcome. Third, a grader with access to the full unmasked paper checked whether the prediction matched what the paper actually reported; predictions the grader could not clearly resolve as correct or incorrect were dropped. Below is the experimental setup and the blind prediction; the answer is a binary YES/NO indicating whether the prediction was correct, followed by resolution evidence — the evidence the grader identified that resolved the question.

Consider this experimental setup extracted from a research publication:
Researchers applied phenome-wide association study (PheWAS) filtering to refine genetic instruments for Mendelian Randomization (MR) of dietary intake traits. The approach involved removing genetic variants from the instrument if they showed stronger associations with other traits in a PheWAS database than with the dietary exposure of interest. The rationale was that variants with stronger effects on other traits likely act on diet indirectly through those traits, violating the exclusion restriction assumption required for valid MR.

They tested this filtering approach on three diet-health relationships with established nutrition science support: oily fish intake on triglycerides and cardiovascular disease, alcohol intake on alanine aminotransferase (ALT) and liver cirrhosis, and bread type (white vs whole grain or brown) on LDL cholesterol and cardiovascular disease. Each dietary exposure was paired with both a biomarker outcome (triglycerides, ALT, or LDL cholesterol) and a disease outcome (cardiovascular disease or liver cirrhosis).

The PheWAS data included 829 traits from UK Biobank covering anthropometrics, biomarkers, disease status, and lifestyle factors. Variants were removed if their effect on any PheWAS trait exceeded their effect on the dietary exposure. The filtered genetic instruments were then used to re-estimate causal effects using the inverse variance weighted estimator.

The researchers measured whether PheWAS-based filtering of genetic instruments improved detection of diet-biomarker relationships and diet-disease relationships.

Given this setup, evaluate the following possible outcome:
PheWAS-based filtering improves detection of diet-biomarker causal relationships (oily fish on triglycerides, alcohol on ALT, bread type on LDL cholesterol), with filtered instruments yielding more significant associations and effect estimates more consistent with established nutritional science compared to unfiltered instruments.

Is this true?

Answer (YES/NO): NO